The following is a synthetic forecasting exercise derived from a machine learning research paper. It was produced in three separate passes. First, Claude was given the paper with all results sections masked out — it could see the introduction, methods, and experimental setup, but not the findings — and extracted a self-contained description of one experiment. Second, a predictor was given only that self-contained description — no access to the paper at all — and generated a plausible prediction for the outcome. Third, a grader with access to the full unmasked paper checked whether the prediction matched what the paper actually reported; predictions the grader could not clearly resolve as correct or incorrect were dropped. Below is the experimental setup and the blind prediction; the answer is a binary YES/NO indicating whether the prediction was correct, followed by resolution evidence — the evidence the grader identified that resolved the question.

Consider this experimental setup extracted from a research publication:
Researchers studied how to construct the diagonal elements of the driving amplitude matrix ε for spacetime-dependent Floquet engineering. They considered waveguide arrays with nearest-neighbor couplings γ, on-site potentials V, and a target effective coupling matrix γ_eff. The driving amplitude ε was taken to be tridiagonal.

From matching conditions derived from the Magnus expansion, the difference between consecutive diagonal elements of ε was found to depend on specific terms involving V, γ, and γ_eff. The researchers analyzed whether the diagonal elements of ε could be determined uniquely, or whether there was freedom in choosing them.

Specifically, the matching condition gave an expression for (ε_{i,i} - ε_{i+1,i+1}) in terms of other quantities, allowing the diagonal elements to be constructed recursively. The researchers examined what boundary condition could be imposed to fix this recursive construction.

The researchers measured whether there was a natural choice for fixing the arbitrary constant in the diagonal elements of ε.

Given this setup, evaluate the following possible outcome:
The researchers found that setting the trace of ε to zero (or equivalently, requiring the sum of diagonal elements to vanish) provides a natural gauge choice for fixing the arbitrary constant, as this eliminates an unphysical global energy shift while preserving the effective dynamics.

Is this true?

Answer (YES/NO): NO